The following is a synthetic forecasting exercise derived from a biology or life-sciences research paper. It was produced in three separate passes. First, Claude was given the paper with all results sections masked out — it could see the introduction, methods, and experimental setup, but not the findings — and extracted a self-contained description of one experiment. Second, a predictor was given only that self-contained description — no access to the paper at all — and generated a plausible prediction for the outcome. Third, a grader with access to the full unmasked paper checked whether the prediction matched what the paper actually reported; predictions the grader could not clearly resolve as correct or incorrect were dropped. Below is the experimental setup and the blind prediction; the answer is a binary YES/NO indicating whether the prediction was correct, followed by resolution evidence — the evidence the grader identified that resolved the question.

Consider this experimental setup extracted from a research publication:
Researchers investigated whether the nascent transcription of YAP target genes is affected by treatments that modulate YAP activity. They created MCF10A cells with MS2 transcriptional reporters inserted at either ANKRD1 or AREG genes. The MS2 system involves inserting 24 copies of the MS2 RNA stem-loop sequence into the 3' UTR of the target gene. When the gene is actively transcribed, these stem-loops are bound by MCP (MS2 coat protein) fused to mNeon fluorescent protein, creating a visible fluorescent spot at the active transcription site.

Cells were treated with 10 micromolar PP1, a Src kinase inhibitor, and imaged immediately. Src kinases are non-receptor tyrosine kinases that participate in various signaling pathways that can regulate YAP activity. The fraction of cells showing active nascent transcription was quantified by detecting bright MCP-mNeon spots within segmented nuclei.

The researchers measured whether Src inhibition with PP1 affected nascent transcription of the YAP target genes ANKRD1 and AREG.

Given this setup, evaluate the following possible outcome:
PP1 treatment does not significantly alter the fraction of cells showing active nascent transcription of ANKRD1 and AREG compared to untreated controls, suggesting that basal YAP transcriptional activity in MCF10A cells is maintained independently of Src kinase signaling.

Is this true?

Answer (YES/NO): NO